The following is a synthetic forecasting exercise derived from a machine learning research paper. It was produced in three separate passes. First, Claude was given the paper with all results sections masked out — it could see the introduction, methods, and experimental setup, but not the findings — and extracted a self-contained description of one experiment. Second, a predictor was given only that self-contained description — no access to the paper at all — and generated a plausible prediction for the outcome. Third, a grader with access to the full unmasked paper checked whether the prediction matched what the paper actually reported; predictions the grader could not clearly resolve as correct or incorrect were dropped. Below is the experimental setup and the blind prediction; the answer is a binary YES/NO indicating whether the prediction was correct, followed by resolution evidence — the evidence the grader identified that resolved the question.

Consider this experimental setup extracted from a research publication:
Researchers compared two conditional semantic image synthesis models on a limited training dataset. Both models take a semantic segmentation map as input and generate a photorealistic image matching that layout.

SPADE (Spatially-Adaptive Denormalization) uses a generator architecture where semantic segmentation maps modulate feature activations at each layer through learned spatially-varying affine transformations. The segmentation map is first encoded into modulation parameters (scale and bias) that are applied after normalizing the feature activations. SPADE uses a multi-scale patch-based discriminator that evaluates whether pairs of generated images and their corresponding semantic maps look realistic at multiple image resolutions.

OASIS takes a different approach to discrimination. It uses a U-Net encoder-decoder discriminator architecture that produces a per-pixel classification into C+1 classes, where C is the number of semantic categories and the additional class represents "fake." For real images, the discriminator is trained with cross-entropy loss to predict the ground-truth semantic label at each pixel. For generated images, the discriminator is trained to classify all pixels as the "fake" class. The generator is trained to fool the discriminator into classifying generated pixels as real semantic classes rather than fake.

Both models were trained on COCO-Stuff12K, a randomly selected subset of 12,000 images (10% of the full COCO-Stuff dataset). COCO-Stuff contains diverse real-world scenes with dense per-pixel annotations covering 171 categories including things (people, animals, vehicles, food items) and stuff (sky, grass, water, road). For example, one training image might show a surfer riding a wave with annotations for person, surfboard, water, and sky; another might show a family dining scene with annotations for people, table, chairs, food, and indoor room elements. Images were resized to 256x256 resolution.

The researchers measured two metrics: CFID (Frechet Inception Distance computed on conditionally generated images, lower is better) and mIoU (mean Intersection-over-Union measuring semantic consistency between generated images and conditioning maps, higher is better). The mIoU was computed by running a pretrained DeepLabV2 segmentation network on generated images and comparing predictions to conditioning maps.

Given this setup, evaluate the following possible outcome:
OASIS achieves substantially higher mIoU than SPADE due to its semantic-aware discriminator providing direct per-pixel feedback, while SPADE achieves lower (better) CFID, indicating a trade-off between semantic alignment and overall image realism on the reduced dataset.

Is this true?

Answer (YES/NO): NO